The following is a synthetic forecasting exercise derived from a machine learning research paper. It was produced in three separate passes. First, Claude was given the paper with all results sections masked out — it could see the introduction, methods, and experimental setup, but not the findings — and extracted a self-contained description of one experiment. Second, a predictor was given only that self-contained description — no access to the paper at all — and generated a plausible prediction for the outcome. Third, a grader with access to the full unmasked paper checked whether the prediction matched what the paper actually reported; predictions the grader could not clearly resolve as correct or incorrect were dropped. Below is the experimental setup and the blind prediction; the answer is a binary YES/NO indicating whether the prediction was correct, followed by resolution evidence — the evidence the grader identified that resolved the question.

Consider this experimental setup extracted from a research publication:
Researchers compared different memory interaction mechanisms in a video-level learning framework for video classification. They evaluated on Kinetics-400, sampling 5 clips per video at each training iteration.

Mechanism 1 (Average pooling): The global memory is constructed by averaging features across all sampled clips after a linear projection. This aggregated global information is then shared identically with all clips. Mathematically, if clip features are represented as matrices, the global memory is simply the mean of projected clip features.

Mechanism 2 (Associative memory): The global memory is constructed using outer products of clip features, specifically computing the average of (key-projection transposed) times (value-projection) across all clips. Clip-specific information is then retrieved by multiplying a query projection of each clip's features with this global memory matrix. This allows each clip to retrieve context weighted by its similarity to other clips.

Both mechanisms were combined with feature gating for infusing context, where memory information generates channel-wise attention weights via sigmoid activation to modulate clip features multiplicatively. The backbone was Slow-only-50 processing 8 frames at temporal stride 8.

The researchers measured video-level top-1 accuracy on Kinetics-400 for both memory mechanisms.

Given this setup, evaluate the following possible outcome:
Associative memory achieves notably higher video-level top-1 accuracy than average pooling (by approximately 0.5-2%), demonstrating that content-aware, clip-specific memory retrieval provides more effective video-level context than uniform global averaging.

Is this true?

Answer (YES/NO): YES